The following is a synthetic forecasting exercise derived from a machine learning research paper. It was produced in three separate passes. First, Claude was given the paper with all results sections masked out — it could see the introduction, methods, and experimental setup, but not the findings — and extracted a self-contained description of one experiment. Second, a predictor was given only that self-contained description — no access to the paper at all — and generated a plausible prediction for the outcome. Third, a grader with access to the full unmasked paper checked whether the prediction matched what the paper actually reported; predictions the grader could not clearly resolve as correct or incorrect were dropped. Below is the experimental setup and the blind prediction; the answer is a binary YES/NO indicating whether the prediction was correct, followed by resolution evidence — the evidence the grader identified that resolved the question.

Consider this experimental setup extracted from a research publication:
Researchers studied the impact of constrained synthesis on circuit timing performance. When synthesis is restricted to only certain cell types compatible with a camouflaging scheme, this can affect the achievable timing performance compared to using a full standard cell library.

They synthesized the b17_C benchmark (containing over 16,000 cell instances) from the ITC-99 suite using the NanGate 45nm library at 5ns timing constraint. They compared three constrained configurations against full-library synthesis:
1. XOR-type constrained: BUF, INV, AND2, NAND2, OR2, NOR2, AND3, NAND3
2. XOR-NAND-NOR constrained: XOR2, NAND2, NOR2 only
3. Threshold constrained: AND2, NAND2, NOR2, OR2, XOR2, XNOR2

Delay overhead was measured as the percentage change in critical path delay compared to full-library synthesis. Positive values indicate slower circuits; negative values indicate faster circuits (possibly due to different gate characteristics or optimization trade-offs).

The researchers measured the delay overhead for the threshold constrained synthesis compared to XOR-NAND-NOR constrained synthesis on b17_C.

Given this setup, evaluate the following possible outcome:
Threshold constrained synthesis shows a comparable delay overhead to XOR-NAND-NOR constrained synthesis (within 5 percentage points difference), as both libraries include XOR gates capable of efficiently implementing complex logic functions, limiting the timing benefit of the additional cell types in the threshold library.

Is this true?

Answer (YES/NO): NO